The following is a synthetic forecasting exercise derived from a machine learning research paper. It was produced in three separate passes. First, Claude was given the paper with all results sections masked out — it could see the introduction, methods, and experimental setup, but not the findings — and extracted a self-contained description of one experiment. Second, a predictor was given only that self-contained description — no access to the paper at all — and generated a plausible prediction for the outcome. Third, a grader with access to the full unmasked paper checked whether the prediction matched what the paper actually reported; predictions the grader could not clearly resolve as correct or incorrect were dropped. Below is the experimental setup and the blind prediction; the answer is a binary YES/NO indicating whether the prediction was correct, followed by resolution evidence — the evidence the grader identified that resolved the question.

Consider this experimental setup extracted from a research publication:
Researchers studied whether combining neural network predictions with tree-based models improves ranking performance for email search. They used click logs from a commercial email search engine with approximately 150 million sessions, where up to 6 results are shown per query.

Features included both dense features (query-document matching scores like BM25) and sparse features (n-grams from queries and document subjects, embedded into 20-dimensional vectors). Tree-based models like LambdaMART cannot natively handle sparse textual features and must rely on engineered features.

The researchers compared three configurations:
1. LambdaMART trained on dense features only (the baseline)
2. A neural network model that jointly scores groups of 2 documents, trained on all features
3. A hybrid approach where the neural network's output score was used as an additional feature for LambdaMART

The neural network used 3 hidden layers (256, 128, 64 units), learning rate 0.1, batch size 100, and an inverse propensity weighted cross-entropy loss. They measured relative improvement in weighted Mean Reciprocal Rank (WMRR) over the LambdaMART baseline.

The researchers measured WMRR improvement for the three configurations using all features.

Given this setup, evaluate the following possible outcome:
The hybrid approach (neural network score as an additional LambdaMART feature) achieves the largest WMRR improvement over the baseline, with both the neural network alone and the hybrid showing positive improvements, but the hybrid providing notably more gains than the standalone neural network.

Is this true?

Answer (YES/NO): YES